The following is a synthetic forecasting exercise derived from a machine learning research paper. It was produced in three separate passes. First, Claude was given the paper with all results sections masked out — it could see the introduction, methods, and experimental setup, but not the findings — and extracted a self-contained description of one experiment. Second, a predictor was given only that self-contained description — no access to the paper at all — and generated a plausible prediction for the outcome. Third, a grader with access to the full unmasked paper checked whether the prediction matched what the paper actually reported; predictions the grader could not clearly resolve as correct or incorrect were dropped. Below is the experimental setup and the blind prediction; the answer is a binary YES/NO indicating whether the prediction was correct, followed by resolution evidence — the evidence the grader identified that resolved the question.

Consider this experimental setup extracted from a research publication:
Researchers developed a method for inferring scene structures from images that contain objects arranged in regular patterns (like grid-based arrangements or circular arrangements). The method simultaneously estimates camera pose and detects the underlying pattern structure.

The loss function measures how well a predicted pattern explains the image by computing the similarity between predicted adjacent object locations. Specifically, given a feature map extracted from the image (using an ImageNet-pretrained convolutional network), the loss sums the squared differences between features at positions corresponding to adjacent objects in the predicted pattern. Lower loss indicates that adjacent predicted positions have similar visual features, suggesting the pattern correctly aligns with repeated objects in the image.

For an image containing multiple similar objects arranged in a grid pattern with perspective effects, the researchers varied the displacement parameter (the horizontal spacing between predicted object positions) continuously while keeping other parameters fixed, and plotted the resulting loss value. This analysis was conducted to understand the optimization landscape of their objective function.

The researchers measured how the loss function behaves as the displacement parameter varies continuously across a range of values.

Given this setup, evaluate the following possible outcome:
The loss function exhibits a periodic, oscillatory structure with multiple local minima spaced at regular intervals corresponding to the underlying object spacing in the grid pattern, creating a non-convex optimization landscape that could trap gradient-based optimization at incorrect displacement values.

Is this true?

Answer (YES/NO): YES